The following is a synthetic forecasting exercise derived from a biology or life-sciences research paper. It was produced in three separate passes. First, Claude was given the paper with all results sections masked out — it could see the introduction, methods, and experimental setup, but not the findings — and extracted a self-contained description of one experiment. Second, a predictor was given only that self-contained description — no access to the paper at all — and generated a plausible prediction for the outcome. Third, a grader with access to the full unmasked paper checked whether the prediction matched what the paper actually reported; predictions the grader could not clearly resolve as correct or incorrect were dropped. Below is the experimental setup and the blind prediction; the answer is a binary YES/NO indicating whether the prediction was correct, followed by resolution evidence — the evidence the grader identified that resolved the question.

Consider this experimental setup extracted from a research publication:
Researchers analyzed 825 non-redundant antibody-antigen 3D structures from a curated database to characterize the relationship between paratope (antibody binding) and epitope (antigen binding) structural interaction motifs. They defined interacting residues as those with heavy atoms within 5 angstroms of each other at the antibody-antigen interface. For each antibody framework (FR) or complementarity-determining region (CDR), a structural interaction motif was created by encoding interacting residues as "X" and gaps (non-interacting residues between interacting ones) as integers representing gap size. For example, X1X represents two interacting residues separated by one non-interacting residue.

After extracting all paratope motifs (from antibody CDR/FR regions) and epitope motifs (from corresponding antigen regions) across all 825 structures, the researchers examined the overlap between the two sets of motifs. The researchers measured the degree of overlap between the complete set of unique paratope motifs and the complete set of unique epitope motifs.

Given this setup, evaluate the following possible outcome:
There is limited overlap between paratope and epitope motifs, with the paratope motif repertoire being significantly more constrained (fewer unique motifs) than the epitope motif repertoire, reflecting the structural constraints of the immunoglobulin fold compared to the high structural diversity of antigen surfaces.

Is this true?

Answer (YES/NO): YES